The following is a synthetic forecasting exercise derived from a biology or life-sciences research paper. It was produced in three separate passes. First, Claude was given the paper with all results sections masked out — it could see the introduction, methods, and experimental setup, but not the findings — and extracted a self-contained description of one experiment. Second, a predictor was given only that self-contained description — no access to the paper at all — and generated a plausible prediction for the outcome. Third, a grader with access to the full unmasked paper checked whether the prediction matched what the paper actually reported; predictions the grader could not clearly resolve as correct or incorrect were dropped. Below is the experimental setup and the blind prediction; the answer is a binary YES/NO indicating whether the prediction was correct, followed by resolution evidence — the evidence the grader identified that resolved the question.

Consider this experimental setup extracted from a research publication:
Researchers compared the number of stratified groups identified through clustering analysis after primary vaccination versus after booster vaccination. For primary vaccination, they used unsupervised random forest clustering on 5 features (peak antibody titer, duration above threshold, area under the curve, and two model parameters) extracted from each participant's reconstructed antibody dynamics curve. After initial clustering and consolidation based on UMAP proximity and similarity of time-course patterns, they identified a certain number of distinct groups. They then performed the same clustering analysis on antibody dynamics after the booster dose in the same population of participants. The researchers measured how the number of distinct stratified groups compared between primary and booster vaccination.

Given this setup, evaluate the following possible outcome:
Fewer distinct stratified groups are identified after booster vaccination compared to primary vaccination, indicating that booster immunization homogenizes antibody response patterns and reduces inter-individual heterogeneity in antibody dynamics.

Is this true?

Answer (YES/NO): YES